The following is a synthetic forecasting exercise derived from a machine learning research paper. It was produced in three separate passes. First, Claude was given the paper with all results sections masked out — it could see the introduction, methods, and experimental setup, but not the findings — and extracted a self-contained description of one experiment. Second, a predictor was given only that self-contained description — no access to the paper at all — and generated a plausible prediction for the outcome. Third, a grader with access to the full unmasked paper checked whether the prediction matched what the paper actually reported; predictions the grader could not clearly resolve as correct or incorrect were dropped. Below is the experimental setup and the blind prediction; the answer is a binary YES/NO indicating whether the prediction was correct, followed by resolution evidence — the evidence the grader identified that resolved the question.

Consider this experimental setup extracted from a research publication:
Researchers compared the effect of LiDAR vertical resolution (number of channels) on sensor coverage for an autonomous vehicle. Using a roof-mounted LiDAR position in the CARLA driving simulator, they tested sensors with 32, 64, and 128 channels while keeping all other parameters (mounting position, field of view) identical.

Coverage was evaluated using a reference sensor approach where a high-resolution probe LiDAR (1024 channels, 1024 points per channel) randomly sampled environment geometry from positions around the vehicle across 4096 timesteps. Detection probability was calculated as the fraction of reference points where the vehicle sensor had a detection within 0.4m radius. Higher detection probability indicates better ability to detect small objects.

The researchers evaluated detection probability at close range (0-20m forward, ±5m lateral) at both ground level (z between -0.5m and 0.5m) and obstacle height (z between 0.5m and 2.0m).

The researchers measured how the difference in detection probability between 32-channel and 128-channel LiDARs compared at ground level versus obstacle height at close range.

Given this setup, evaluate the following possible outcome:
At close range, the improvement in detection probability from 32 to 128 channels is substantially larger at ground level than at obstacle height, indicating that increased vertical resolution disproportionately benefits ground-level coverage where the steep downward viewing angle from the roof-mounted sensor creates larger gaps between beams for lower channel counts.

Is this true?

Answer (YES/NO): YES